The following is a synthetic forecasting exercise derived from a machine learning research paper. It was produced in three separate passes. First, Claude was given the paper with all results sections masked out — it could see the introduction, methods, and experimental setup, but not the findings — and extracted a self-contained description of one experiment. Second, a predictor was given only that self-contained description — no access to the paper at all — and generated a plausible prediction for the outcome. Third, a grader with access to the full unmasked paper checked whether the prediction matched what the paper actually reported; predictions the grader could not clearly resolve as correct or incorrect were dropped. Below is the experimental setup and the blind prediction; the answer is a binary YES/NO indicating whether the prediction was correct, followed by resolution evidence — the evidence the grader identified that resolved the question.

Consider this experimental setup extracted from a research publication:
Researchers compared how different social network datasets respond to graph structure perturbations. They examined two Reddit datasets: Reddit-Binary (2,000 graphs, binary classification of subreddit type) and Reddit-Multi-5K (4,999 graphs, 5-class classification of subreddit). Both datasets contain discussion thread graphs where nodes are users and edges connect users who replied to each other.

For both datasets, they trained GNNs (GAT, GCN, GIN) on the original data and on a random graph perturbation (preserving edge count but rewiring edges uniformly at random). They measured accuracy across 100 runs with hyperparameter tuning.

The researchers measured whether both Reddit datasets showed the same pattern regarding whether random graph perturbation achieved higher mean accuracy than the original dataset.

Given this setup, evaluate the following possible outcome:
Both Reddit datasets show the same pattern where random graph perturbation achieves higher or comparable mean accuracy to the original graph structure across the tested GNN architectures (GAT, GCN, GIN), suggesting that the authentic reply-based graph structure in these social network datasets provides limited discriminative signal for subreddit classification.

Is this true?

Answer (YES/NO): YES